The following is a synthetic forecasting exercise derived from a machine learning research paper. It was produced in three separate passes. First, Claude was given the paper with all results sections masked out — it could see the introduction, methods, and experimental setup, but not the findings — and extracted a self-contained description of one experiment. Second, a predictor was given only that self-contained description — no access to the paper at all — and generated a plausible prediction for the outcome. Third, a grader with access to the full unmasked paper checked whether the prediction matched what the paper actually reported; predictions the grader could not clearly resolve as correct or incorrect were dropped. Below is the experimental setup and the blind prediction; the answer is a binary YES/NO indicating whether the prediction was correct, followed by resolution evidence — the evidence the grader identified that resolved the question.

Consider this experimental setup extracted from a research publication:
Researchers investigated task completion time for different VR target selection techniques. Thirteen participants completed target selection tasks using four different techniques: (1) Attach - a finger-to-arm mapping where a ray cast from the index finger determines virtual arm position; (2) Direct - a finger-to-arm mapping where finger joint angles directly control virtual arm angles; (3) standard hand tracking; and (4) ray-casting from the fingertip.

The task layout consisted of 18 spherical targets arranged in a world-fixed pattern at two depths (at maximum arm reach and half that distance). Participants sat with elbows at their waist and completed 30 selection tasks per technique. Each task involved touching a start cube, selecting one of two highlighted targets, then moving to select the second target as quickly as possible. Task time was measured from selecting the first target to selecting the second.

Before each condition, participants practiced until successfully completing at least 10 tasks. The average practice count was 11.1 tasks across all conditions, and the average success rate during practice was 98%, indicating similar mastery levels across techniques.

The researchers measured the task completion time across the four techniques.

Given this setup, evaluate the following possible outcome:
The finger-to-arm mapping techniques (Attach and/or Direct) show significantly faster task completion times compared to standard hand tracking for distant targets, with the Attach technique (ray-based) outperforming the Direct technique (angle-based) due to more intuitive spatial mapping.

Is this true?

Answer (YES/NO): NO